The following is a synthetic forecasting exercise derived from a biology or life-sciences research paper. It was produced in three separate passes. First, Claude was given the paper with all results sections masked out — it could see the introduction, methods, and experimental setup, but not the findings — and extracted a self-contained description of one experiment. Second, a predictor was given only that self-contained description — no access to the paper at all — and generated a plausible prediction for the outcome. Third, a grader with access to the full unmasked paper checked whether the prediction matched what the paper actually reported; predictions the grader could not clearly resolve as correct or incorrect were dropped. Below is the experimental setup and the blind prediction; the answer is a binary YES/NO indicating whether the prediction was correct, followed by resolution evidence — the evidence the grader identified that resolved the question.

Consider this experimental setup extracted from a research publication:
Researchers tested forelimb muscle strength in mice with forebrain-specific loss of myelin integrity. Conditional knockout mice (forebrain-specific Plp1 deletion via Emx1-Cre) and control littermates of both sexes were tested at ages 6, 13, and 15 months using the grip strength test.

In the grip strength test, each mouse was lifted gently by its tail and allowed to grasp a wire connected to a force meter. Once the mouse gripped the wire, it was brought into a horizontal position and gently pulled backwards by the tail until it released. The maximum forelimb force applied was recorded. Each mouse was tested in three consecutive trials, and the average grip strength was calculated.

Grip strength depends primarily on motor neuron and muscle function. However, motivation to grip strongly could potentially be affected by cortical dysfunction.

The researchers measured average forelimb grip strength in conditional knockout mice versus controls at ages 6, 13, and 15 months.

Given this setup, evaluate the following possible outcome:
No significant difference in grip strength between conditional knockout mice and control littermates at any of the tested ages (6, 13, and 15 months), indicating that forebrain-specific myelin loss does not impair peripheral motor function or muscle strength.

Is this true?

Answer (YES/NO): YES